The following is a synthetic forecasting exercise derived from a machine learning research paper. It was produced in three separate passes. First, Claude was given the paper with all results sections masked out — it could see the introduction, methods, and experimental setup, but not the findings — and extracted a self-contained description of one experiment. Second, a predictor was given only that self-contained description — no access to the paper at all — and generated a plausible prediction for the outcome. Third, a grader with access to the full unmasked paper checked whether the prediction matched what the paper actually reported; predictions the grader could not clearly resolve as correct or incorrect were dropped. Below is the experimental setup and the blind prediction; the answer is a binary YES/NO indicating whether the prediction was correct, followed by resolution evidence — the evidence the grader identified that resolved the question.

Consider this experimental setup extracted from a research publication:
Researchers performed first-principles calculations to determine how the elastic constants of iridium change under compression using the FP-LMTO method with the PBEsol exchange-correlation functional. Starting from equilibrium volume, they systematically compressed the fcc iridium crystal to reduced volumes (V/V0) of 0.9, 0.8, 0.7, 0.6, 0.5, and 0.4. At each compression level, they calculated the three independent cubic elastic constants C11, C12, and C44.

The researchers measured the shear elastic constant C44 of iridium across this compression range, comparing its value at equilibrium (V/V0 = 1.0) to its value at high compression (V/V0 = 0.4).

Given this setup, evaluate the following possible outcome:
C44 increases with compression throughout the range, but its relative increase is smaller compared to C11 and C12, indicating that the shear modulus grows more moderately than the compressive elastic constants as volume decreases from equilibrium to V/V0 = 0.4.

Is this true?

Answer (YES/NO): YES